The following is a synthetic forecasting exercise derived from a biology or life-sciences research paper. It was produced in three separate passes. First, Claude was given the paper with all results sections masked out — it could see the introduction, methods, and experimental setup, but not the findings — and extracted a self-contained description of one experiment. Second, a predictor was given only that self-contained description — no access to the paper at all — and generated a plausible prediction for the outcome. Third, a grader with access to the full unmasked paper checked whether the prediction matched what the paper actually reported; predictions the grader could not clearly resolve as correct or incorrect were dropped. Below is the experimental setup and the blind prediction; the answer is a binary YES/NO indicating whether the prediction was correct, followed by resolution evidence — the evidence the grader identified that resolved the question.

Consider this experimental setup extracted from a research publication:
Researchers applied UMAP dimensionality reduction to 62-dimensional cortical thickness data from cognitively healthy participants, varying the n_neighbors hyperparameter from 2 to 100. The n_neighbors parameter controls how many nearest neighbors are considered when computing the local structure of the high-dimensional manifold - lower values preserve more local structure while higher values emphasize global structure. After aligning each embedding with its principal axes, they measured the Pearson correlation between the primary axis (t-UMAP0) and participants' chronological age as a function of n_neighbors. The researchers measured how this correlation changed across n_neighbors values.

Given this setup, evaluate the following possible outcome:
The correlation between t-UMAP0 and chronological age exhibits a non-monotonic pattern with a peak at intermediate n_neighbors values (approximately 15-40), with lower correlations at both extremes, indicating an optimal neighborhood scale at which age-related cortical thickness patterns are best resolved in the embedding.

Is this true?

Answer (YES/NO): NO